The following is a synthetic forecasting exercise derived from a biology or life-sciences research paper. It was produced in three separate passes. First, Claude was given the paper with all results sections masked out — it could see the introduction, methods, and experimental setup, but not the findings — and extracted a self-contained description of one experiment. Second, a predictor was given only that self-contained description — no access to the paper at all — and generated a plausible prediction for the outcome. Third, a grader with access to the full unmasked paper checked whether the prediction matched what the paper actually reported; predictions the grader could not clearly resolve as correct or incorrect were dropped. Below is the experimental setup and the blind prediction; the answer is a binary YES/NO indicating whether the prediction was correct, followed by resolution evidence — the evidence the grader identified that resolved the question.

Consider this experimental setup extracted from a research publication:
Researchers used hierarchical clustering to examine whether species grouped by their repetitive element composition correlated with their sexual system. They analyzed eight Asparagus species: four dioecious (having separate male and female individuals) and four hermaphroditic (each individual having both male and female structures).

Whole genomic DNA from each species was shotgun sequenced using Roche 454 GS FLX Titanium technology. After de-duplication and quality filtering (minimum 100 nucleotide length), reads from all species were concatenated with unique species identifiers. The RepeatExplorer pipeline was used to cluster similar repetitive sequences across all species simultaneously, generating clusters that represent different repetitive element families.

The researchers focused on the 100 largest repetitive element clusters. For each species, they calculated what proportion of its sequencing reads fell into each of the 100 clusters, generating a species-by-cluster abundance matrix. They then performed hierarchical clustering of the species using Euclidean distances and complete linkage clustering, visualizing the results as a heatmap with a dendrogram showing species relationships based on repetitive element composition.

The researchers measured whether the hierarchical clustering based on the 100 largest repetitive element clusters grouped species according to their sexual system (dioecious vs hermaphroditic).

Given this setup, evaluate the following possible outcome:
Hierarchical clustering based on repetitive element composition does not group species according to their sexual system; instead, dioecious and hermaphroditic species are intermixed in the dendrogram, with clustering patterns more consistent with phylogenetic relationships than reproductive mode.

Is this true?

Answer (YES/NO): NO